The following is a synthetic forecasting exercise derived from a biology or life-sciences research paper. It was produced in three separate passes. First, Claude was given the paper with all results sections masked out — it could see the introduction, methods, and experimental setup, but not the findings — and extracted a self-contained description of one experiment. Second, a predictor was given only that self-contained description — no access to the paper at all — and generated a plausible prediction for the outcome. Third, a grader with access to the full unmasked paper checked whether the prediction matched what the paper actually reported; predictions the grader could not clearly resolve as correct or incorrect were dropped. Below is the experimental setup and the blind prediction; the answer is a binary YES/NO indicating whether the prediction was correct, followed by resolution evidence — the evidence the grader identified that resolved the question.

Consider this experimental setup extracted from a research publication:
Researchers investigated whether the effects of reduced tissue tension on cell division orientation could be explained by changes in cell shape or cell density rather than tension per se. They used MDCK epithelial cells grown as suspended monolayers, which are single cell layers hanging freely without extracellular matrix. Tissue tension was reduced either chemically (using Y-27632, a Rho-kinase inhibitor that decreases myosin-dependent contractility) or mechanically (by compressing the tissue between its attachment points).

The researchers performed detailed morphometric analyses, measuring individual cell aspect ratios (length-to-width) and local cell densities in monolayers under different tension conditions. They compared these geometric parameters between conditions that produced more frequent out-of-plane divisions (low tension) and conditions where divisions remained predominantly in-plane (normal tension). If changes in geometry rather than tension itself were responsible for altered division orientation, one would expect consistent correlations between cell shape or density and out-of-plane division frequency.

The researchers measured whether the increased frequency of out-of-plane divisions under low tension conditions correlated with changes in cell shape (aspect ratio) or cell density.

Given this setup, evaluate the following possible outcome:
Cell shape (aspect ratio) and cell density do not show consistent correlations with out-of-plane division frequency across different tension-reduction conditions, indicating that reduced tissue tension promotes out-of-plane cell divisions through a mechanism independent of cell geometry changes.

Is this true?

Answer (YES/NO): YES